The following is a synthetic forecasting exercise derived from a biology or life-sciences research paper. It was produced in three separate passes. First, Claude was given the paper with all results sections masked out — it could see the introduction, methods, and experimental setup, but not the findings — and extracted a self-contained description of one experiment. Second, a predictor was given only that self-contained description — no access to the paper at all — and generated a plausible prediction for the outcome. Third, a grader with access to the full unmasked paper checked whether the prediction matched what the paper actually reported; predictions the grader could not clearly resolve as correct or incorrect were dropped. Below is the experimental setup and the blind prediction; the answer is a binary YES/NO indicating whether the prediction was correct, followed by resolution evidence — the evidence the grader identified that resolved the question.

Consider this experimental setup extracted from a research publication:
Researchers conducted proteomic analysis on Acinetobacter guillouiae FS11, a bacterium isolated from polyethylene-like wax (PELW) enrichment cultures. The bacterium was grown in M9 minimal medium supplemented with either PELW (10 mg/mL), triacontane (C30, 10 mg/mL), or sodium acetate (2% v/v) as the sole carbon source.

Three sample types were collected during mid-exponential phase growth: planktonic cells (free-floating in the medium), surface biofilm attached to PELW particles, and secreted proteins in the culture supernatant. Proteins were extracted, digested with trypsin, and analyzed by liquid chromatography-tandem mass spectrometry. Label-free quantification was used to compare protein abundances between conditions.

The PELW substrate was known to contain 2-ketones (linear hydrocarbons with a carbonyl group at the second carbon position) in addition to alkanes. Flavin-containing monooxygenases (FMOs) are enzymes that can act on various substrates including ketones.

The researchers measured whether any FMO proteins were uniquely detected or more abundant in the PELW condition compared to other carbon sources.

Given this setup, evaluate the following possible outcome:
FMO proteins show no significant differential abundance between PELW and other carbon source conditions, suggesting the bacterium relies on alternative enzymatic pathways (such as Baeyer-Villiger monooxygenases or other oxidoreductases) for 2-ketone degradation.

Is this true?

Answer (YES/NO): NO